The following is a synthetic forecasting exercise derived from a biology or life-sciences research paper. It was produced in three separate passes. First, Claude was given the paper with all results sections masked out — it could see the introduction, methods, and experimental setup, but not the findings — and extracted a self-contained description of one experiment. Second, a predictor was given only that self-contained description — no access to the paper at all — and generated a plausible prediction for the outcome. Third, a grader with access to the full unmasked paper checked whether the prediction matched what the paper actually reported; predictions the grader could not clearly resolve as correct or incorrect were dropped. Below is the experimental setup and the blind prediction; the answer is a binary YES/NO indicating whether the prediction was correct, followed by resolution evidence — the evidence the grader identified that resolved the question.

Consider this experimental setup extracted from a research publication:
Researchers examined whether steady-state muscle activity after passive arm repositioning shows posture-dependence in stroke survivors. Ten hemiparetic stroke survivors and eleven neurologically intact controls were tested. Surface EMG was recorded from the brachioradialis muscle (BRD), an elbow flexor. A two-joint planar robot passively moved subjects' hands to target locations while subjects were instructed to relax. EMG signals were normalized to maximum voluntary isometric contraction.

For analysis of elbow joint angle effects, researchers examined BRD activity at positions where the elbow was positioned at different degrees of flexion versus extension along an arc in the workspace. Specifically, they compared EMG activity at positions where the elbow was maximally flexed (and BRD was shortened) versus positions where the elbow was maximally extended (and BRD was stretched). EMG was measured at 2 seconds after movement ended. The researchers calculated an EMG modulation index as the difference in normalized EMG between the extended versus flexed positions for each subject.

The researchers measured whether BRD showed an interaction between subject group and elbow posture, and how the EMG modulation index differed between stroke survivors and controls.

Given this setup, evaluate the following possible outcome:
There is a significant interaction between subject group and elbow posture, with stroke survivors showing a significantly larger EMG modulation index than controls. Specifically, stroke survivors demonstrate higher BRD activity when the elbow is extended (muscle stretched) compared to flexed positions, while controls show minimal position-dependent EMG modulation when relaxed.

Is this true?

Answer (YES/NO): YES